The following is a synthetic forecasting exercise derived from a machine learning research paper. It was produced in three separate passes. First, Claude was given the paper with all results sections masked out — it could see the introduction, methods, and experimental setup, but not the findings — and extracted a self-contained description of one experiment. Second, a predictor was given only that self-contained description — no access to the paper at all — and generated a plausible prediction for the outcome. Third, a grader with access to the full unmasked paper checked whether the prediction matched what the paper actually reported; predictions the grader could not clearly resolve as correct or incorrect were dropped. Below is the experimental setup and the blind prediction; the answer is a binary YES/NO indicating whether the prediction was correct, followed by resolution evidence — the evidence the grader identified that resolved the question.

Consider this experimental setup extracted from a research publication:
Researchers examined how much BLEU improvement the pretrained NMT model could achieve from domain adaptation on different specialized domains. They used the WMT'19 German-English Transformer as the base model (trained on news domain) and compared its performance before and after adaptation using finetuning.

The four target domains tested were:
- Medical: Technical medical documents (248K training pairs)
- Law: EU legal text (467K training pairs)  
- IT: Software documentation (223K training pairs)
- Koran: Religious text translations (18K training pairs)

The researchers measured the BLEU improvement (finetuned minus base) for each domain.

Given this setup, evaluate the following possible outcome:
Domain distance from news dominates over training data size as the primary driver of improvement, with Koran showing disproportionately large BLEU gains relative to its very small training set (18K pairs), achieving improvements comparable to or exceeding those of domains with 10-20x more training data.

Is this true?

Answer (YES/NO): NO